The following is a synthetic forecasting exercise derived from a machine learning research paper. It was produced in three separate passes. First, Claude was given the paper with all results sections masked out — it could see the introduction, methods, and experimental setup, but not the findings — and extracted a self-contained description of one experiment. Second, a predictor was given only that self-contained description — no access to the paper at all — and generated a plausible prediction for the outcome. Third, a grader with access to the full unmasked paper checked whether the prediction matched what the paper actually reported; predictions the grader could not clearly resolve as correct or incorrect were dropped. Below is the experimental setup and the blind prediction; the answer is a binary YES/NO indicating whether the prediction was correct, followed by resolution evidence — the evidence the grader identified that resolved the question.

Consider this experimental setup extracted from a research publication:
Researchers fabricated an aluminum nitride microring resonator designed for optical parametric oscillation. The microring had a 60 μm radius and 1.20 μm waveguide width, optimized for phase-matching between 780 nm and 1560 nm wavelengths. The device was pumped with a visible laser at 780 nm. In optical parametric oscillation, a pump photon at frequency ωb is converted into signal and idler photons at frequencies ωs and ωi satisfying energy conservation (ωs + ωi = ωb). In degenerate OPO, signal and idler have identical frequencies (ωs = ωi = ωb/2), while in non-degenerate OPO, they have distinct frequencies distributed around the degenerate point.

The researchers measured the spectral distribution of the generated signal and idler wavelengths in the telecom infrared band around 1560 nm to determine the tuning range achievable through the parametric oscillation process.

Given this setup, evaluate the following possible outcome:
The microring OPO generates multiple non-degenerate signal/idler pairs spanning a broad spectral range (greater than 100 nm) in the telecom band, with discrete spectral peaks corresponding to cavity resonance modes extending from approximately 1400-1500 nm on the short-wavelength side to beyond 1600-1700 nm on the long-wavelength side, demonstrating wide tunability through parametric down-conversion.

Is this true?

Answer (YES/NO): NO